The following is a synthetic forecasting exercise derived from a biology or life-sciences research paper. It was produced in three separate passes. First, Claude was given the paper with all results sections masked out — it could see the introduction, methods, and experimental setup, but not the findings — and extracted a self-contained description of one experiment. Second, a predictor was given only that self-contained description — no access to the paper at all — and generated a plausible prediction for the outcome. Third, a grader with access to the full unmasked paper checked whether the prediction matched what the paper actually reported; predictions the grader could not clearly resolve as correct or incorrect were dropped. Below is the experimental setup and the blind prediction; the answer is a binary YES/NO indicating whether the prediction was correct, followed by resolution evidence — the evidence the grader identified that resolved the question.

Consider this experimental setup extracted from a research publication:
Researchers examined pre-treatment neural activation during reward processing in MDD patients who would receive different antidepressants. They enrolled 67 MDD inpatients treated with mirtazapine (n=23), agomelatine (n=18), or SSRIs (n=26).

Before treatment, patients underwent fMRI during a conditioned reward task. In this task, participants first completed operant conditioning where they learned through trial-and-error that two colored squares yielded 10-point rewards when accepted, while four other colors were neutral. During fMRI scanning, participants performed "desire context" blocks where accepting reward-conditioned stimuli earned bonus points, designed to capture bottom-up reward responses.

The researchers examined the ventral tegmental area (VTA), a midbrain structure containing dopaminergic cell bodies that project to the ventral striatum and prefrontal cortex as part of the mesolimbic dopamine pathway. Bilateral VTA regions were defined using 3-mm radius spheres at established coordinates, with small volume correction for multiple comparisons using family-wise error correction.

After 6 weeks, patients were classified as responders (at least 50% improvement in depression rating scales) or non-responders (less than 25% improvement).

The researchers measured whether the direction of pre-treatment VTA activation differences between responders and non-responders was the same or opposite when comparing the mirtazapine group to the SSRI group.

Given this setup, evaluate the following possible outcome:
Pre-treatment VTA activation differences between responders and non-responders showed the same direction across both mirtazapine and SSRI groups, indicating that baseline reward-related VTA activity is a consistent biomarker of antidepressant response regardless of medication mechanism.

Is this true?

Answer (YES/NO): NO